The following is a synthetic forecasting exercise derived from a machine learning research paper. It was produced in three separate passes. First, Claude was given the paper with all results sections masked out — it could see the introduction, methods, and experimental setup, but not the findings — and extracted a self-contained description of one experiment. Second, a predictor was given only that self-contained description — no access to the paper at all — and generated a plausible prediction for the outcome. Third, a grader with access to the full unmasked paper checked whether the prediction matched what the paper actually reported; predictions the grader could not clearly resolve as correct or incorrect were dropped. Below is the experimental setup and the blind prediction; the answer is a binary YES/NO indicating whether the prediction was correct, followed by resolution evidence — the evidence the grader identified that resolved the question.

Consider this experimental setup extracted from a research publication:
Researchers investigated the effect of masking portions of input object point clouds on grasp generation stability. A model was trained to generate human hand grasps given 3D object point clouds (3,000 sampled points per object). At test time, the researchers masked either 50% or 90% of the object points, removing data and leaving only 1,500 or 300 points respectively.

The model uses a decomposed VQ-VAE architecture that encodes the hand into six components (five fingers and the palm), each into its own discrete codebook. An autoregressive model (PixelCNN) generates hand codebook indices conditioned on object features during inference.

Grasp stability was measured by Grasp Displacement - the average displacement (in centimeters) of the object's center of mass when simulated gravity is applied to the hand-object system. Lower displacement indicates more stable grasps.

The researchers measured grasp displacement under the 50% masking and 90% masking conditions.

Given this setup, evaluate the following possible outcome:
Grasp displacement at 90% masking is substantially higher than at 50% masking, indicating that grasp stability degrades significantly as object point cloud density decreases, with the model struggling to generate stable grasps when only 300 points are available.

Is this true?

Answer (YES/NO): NO